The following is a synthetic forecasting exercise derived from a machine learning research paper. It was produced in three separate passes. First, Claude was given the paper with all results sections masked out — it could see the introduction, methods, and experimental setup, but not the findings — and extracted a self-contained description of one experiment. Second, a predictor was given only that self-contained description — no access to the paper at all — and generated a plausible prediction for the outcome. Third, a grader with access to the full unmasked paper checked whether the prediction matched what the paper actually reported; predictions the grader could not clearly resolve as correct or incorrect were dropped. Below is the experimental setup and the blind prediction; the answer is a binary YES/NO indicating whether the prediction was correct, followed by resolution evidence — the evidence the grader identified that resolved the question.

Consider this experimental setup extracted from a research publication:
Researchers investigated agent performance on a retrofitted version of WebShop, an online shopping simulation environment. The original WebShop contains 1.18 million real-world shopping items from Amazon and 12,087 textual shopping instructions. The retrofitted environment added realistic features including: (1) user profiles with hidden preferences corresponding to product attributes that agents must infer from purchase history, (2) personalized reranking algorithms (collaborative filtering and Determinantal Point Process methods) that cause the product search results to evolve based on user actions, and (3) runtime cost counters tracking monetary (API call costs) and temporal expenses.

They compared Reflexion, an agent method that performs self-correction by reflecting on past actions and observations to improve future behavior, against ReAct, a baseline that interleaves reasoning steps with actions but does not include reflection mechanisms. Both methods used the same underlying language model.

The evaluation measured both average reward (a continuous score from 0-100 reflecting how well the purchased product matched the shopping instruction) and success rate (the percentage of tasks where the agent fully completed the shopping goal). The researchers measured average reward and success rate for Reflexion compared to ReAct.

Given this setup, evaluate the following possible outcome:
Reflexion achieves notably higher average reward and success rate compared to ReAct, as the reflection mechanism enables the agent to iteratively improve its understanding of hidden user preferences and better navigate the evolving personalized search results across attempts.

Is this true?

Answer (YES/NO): NO